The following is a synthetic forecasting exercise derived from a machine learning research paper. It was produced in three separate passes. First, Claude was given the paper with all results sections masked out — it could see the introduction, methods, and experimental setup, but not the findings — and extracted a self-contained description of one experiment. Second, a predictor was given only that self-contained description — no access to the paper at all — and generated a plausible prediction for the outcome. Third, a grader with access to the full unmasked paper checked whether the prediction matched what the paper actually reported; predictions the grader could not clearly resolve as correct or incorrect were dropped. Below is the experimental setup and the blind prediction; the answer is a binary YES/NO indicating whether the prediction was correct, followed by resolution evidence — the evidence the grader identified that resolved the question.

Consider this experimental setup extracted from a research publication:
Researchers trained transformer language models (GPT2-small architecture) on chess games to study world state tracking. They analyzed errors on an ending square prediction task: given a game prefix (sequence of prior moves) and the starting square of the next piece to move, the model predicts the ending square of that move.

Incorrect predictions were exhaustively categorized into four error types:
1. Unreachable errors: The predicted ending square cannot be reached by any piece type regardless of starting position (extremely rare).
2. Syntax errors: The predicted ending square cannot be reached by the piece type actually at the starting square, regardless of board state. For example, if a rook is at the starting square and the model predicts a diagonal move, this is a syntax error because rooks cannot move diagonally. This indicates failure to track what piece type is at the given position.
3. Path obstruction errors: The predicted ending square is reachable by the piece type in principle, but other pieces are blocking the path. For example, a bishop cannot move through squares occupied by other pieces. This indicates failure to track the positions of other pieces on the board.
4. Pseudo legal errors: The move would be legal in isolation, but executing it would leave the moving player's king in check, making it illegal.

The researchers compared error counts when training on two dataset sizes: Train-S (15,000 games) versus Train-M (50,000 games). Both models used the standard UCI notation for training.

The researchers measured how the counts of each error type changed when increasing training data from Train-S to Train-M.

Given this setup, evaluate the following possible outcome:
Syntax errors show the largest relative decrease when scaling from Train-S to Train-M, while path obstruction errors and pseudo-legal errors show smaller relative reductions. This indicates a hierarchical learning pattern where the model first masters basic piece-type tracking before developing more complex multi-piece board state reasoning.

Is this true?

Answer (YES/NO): YES